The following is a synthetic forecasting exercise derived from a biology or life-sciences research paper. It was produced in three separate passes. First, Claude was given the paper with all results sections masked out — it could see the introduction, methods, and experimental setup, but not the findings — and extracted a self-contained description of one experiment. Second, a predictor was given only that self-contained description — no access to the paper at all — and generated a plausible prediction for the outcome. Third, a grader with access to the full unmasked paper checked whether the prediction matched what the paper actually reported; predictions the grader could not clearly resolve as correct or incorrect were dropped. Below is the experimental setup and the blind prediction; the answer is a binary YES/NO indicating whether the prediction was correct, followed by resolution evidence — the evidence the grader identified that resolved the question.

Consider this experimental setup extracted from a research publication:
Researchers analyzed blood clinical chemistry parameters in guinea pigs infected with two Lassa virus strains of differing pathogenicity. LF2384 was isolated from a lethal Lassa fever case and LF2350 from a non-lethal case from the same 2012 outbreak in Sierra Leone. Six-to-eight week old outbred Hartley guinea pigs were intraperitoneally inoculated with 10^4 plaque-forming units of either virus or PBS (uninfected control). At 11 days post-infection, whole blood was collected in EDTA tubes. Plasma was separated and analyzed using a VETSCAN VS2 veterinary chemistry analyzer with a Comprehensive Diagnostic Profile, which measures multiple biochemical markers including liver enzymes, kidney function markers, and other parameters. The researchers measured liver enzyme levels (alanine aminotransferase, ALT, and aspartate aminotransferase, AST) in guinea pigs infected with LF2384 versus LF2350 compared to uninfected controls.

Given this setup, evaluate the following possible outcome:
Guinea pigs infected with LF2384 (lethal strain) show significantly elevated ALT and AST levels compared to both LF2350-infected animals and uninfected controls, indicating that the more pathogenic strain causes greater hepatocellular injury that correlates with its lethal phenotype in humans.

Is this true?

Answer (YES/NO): NO